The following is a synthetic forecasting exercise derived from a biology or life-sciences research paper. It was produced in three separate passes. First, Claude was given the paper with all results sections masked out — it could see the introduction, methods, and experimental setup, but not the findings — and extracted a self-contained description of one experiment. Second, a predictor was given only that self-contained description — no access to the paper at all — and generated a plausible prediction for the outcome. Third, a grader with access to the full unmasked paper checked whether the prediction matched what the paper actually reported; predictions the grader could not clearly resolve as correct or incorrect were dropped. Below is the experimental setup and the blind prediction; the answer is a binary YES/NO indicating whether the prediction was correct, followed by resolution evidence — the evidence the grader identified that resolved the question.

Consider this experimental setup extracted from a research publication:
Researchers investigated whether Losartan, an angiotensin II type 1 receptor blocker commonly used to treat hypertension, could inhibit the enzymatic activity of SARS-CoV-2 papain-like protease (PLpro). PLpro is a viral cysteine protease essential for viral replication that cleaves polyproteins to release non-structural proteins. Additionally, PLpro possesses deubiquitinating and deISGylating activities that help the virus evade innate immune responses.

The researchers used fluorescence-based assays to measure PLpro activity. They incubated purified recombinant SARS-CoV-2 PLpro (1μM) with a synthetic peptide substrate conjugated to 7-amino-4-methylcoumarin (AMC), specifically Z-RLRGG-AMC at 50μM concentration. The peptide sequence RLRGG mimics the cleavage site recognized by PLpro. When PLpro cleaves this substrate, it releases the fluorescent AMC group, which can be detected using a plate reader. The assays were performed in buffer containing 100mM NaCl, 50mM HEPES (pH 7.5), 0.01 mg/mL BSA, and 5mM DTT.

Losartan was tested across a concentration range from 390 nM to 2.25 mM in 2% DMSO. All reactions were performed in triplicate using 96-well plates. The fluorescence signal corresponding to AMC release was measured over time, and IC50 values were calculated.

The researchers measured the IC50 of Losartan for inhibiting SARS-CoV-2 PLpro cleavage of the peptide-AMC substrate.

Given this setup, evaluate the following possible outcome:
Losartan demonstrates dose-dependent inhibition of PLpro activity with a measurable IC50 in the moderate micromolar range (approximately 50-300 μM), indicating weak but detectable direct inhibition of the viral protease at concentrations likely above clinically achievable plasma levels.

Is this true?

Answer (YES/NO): NO